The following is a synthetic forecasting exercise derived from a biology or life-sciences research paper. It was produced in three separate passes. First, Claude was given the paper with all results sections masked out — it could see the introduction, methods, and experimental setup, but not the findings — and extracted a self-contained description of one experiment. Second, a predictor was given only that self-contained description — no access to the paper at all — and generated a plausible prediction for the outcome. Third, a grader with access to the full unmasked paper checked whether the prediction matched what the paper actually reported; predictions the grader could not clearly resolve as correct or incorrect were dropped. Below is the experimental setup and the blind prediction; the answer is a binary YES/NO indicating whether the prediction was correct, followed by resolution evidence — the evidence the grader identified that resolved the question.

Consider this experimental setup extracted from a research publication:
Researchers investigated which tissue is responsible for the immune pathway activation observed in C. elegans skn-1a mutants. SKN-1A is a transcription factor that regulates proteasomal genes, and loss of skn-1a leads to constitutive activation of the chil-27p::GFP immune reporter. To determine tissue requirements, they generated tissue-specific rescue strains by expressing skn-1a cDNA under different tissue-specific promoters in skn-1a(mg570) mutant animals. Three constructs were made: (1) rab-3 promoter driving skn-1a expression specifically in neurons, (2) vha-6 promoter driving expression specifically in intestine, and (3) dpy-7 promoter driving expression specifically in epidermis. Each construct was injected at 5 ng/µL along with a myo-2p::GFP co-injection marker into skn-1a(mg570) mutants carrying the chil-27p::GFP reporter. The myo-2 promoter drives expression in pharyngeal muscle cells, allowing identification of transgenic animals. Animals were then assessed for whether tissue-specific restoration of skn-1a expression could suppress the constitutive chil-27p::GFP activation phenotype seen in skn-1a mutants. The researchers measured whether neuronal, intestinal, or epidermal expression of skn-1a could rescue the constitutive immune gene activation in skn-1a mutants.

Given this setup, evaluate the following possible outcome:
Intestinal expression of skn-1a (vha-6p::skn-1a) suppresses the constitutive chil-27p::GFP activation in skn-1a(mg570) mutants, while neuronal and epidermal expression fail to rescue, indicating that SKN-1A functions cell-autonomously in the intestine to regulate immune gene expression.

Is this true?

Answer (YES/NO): NO